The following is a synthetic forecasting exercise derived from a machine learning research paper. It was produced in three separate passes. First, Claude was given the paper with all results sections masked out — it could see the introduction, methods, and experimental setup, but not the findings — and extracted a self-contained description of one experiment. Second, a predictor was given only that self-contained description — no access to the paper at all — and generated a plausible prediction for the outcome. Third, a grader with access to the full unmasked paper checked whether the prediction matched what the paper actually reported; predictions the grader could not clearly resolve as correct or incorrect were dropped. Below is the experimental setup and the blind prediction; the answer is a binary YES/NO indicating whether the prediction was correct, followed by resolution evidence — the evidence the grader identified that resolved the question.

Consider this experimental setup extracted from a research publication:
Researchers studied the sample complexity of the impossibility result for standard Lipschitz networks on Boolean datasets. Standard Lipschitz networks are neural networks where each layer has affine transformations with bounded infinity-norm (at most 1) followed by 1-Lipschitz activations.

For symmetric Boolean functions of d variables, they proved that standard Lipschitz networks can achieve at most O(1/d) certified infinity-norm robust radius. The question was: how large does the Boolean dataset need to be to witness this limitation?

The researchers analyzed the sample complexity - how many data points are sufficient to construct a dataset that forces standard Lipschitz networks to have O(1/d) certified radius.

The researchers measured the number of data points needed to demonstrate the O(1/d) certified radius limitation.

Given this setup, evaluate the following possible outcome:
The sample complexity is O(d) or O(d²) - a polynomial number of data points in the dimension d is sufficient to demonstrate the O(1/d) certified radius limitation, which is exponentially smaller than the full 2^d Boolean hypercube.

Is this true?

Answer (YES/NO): YES